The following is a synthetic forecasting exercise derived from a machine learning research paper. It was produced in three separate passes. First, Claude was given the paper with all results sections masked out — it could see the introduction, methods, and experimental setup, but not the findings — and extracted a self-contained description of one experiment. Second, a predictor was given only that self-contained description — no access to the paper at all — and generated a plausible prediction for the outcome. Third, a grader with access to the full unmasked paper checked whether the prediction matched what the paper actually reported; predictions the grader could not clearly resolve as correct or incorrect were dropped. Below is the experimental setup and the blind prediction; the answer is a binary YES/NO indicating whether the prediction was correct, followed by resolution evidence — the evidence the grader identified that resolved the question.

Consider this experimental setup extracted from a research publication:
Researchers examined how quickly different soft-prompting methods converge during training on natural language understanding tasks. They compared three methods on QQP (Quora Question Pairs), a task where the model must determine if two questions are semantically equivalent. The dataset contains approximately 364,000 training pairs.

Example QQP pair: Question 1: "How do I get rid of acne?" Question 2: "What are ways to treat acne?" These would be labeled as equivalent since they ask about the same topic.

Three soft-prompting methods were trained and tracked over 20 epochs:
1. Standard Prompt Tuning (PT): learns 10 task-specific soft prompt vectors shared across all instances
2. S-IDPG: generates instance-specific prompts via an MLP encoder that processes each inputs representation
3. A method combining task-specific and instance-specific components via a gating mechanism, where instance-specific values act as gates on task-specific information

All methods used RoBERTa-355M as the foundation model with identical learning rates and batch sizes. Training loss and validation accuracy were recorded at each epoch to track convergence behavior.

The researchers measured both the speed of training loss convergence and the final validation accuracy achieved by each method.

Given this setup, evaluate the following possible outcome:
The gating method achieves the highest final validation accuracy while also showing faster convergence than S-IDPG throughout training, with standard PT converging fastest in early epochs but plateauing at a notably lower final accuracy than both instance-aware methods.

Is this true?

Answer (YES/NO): NO